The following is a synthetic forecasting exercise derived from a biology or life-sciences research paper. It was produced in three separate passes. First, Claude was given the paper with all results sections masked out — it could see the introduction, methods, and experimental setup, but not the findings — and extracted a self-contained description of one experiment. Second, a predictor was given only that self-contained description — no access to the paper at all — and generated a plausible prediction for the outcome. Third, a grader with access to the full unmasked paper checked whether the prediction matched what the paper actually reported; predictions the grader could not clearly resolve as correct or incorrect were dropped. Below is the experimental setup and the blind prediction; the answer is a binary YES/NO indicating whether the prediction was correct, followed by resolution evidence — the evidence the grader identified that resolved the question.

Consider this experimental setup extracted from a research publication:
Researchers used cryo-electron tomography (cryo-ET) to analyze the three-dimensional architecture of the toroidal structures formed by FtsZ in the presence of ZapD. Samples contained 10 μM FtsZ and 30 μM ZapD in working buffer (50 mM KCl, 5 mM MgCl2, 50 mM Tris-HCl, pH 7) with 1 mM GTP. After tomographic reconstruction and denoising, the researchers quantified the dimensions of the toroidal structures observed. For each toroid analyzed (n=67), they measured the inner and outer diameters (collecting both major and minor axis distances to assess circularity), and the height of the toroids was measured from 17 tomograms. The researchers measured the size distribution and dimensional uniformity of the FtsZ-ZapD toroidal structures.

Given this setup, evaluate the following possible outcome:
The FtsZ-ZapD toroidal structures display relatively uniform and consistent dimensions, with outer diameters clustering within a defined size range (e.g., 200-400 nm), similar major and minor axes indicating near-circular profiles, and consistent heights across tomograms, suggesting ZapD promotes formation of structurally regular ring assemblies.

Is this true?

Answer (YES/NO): NO